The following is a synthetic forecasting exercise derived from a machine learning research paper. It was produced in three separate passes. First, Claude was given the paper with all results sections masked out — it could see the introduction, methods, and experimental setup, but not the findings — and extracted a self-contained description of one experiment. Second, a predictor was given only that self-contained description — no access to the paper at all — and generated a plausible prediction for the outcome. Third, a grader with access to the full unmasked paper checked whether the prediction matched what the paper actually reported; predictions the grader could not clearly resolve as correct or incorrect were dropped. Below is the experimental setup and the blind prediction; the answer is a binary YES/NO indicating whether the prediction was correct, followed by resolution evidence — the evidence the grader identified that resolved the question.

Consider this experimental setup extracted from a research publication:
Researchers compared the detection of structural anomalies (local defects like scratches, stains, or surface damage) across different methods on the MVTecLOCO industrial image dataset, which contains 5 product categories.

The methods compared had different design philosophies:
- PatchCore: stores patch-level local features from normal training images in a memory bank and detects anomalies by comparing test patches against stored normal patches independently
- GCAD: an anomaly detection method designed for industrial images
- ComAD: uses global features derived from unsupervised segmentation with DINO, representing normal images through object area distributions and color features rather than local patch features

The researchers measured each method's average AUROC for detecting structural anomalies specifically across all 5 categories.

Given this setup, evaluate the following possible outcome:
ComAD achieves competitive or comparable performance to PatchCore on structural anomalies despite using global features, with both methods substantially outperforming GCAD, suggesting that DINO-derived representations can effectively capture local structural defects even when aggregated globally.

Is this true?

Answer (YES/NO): NO